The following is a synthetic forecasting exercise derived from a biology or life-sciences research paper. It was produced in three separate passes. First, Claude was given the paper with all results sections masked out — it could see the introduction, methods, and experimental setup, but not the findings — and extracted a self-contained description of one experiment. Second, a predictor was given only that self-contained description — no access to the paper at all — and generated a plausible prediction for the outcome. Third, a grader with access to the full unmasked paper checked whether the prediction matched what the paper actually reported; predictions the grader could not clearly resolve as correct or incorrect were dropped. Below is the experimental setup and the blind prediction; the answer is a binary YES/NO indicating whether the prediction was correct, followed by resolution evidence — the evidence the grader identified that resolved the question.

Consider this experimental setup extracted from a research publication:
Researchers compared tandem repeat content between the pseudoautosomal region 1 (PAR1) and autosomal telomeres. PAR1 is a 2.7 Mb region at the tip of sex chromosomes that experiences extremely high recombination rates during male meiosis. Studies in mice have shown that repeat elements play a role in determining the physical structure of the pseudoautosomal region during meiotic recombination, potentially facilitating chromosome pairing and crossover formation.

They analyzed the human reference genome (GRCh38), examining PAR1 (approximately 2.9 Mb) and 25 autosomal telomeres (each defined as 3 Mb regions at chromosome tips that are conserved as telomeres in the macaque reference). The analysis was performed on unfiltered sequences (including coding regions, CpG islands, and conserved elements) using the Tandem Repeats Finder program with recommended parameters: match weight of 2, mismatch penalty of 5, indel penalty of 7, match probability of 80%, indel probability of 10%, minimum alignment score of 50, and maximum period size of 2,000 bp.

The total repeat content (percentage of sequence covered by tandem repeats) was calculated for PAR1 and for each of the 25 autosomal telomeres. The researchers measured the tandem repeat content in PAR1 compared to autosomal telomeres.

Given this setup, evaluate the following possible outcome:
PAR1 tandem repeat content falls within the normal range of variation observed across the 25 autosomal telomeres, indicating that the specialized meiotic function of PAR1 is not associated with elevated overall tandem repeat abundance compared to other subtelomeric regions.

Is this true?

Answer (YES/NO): NO